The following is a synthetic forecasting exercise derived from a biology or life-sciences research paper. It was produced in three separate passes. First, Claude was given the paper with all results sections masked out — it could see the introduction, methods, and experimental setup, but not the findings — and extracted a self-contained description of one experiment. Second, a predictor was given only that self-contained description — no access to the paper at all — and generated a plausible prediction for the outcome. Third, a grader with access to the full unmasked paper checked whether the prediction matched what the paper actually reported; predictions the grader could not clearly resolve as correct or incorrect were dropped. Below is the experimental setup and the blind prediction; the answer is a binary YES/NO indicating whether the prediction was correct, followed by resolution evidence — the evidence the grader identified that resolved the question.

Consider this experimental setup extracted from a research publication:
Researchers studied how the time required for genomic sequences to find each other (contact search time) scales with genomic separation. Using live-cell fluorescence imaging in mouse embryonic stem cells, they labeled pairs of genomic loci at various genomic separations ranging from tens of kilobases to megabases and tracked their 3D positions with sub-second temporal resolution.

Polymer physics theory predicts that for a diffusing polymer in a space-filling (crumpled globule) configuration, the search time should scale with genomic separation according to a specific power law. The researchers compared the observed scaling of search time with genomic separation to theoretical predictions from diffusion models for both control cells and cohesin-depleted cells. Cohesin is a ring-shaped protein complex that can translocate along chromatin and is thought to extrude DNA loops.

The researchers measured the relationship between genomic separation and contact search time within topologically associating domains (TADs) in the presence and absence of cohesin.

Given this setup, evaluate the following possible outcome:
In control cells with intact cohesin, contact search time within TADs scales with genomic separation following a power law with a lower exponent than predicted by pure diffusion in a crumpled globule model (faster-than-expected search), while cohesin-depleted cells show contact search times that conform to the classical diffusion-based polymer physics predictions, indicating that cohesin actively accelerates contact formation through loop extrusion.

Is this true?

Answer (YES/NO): YES